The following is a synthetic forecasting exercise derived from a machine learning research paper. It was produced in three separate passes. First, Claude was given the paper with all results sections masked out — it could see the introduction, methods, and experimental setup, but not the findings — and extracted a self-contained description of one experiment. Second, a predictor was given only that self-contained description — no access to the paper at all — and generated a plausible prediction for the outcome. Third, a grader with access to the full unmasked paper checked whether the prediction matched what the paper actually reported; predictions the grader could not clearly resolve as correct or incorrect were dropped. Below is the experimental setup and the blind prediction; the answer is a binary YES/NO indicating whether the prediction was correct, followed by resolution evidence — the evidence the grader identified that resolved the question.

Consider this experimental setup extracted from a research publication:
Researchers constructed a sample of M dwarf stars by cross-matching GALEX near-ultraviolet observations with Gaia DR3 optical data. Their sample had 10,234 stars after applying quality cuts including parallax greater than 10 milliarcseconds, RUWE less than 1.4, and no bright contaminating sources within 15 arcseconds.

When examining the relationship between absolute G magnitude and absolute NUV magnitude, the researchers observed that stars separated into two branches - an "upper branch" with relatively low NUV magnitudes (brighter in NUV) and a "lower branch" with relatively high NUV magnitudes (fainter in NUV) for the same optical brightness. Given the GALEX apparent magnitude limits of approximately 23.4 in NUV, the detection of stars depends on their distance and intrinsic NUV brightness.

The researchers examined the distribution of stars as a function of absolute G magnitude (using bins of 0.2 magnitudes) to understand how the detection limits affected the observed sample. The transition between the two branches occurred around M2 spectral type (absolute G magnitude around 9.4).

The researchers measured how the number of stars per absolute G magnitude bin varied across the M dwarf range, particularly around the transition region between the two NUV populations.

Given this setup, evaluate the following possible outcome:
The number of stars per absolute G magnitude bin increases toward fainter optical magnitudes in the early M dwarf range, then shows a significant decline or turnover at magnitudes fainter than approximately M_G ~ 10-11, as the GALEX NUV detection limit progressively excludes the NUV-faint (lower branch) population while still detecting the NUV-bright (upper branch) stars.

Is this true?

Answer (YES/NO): NO